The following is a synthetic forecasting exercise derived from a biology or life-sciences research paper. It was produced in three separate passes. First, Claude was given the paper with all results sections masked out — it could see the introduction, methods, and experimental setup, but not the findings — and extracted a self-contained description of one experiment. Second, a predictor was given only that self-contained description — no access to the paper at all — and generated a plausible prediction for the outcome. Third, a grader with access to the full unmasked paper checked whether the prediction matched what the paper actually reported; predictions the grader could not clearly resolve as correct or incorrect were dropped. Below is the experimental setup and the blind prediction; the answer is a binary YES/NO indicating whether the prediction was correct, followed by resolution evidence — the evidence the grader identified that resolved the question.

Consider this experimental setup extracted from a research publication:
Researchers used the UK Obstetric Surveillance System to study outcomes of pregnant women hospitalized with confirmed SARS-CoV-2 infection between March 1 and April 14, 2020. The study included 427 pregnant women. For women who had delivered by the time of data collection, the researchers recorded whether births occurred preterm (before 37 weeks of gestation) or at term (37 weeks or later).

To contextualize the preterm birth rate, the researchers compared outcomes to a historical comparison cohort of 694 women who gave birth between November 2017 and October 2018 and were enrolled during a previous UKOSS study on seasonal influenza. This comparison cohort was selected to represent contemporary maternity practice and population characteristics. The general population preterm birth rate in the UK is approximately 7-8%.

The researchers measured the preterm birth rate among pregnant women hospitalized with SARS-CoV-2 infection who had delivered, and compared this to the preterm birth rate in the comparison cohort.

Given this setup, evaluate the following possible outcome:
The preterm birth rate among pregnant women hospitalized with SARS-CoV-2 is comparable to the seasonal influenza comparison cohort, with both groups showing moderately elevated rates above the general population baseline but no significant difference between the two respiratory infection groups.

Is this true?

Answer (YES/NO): NO